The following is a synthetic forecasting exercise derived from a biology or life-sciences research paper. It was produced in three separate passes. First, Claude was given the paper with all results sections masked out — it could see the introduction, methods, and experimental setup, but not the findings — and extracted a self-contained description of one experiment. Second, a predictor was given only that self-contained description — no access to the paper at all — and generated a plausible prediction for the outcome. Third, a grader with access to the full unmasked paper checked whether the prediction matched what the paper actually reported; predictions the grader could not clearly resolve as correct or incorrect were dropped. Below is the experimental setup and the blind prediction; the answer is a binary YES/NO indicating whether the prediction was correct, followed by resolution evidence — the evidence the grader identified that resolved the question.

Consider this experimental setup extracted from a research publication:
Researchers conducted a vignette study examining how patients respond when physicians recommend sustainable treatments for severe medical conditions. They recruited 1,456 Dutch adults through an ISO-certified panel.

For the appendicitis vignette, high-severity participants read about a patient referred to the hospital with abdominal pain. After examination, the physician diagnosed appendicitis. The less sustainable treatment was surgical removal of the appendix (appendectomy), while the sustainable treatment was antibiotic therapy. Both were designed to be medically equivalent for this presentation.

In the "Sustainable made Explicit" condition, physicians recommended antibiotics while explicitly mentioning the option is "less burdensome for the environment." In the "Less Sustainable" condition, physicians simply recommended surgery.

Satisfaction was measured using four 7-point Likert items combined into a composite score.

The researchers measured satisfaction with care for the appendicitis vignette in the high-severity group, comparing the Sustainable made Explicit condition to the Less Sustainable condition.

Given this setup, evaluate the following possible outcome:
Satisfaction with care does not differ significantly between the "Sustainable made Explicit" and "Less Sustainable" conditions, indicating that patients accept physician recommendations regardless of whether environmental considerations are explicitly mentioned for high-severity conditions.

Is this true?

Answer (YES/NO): NO